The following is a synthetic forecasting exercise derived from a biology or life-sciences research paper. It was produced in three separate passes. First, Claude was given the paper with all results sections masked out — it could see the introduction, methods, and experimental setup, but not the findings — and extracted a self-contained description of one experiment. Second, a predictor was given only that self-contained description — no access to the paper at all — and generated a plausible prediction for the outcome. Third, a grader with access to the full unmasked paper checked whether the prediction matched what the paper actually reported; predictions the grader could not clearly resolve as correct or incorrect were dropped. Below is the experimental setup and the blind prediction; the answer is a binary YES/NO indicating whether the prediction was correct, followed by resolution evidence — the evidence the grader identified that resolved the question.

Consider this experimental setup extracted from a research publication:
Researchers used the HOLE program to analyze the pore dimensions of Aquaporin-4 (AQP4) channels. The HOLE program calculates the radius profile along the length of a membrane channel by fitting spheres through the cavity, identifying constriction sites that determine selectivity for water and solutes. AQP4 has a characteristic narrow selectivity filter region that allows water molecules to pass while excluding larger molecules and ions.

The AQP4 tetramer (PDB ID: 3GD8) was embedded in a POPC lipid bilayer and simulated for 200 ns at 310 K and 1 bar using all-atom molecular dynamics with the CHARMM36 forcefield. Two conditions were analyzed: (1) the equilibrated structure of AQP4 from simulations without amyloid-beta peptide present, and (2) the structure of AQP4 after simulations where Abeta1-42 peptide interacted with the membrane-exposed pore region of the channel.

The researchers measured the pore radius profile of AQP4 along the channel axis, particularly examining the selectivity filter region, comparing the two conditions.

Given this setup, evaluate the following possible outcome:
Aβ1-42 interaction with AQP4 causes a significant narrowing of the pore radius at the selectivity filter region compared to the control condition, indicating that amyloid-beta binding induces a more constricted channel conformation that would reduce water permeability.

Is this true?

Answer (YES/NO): NO